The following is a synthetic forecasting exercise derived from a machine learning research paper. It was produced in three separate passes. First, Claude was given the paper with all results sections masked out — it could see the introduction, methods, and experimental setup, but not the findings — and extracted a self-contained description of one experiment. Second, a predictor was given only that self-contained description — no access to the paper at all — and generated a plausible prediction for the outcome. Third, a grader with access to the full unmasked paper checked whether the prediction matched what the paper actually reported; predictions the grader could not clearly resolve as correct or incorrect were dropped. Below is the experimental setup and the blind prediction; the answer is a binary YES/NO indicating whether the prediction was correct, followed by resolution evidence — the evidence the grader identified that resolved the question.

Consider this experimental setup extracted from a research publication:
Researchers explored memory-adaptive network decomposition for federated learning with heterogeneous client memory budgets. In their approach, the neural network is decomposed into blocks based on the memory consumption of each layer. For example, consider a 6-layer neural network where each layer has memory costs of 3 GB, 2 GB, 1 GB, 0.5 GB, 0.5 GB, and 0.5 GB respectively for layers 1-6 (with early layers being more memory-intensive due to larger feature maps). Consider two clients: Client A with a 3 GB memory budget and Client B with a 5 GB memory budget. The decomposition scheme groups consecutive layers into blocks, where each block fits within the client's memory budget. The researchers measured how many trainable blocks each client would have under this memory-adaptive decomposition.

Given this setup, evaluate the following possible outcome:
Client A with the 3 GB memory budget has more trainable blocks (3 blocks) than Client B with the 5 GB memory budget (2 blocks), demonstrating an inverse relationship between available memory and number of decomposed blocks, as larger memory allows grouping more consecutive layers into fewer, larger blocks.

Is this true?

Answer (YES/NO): YES